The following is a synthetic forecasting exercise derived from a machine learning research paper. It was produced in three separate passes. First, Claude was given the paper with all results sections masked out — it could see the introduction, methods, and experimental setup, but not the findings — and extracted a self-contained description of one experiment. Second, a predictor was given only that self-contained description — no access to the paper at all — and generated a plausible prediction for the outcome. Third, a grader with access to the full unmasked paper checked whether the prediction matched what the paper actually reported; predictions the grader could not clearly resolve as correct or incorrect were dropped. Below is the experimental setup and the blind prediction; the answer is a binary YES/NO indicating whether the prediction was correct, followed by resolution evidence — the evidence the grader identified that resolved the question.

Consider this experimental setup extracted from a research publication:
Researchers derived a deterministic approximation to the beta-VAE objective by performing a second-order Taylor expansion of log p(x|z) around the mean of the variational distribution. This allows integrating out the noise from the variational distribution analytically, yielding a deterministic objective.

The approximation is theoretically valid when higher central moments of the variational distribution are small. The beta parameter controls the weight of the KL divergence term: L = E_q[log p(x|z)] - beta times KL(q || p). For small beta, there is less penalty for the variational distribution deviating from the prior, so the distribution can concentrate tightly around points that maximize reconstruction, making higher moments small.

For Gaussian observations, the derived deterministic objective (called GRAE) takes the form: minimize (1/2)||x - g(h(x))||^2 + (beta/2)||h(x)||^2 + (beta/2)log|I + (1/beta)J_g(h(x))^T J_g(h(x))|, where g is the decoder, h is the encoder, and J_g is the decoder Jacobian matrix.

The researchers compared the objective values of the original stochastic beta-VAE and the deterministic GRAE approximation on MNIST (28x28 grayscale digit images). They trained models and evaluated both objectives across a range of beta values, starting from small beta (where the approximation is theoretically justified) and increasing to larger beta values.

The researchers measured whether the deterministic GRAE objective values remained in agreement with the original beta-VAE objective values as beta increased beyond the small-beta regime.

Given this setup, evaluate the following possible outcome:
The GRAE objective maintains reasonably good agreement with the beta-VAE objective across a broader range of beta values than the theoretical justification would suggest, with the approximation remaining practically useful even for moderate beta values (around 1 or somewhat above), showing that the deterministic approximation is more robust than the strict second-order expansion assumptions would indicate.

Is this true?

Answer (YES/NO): YES